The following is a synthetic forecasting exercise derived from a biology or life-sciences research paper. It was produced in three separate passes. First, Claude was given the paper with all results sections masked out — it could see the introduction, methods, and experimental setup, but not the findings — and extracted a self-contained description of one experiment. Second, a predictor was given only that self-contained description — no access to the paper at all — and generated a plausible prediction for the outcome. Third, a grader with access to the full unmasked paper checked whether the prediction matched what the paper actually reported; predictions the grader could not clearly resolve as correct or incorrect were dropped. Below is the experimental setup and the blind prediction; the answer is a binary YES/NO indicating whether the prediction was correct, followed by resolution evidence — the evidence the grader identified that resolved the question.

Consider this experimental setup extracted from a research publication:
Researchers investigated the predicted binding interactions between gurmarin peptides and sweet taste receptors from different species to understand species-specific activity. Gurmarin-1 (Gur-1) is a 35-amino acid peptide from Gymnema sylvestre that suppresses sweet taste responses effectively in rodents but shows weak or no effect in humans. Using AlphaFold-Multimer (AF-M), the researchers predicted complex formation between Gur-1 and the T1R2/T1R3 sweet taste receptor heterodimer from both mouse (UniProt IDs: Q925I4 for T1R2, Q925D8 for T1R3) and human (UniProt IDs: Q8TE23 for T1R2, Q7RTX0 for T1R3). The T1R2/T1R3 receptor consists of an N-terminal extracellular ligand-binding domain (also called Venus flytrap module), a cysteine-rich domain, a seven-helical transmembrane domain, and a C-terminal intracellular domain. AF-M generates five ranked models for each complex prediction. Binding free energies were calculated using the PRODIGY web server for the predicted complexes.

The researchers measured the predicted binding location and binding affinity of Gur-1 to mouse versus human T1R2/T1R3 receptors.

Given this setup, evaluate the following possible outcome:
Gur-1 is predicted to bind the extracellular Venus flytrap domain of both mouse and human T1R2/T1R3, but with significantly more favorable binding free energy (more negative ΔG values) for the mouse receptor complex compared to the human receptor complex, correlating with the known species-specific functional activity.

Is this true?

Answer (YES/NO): NO